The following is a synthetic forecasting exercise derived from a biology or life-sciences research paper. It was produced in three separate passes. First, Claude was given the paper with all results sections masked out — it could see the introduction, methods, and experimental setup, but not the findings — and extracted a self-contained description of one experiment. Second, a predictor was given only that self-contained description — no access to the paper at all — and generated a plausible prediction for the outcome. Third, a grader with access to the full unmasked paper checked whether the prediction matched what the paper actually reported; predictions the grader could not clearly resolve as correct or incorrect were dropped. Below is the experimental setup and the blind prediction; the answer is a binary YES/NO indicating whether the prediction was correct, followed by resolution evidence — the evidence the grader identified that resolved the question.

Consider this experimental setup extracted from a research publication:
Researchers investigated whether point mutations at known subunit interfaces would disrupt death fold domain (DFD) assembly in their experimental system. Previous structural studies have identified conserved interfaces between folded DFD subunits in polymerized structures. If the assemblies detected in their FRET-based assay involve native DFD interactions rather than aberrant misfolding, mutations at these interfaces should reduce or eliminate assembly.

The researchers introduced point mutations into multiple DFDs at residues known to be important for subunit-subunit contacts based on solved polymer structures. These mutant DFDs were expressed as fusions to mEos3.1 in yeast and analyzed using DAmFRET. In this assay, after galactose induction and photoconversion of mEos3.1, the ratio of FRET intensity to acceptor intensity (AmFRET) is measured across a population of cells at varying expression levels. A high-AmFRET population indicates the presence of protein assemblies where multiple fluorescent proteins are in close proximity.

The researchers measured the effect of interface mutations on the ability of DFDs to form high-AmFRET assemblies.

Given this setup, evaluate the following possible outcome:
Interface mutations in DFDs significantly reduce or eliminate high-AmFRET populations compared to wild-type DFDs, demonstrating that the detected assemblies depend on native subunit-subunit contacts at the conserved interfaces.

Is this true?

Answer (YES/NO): YES